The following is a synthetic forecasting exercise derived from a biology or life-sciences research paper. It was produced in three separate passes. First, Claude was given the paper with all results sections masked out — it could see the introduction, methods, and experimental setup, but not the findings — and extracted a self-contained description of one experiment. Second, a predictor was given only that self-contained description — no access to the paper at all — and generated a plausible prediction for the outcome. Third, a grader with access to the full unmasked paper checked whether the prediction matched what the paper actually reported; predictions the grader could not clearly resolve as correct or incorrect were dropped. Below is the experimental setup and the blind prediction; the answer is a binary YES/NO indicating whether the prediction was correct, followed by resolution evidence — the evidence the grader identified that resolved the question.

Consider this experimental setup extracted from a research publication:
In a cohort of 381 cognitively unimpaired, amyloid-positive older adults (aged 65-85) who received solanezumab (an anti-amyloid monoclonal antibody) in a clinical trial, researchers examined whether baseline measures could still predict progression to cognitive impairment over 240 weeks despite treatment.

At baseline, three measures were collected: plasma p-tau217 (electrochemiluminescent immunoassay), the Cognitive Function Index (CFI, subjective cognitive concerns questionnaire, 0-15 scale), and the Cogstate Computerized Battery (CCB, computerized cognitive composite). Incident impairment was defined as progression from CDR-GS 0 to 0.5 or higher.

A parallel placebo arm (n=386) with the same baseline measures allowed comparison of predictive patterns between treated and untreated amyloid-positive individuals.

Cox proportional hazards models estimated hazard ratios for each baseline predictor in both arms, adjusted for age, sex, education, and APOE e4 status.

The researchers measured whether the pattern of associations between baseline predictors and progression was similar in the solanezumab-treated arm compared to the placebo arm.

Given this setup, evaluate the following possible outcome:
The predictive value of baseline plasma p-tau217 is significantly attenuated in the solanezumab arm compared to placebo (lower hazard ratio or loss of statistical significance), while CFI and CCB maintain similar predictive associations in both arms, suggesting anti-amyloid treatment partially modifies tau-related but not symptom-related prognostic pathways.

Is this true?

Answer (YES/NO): NO